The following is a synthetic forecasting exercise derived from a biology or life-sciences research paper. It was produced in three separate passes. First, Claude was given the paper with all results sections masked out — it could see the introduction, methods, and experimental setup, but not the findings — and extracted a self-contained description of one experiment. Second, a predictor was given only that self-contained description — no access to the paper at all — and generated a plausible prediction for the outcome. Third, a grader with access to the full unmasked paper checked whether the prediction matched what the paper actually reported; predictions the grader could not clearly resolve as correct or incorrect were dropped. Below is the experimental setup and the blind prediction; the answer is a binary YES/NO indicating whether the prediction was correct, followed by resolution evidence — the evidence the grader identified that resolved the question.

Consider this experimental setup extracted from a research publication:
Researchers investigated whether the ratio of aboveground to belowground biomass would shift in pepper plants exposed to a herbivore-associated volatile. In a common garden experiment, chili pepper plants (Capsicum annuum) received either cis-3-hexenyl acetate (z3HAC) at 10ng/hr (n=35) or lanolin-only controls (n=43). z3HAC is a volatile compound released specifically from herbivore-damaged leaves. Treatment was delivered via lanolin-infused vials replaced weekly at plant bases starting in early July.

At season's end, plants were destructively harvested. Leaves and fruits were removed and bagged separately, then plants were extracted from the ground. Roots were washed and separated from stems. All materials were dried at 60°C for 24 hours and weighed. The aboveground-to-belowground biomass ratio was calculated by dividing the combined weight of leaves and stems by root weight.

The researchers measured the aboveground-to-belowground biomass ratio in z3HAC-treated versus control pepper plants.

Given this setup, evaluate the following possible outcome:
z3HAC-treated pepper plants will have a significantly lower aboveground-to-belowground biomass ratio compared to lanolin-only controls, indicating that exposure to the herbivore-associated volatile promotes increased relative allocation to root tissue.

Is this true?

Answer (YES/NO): NO